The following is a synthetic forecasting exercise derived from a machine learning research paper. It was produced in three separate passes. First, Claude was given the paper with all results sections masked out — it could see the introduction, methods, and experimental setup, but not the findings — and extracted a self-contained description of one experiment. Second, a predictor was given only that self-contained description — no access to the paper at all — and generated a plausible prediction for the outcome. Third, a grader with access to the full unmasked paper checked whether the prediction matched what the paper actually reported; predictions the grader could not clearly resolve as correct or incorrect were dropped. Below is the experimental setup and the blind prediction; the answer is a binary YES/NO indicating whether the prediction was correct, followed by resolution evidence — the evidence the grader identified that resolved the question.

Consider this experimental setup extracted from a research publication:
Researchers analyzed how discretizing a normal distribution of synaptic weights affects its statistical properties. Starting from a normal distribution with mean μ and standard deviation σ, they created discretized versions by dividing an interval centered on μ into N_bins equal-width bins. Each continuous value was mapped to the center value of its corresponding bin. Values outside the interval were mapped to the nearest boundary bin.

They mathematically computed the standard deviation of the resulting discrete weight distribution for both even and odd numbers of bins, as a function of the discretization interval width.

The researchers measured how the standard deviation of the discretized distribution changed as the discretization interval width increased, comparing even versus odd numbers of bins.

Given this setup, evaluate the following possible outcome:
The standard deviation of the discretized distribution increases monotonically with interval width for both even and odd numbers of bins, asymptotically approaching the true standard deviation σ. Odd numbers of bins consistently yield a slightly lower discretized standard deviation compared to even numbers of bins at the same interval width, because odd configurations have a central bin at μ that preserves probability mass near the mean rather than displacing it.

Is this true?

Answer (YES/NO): NO